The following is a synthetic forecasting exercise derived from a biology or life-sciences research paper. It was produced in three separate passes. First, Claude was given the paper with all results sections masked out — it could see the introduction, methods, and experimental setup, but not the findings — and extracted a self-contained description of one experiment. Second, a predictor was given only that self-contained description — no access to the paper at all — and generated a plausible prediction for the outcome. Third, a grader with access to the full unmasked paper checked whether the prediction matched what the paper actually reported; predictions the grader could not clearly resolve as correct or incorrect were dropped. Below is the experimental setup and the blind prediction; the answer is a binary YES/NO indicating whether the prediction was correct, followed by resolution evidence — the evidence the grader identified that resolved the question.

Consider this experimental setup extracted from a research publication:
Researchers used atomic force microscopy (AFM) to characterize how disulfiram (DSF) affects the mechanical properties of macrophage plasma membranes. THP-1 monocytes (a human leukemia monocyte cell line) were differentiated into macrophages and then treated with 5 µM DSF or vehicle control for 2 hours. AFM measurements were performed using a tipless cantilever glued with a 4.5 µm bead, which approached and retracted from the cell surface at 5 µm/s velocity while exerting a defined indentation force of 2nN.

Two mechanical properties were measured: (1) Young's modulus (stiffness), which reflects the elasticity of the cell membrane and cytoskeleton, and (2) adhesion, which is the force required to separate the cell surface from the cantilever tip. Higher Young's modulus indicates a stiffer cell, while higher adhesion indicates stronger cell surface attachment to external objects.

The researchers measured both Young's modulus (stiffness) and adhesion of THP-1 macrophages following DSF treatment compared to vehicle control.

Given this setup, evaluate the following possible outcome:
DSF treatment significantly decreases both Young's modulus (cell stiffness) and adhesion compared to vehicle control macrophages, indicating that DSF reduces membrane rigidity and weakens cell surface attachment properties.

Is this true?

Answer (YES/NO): NO